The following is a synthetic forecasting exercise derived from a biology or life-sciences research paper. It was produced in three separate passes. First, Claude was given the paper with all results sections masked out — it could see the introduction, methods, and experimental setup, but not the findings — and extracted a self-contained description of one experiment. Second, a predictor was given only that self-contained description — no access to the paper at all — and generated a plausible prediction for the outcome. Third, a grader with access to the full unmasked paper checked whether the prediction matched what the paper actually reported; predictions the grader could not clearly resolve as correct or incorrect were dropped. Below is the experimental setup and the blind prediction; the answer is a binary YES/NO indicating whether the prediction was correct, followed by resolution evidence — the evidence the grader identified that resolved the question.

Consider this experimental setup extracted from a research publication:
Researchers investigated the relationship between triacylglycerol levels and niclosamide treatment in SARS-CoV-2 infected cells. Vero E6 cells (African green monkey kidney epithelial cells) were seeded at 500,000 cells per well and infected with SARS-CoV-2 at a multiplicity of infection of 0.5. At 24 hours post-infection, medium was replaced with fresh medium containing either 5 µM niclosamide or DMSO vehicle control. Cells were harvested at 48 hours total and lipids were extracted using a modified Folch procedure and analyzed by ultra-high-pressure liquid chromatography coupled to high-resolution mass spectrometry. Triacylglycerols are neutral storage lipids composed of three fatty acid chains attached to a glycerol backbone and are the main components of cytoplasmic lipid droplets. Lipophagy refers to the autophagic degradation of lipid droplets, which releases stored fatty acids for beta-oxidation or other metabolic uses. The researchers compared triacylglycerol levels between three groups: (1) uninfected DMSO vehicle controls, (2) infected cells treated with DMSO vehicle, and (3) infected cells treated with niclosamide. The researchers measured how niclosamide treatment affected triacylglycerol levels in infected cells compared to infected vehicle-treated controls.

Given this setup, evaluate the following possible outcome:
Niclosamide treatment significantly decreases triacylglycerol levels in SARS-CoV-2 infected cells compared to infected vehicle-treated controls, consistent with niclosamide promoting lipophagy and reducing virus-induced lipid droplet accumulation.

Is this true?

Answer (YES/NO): YES